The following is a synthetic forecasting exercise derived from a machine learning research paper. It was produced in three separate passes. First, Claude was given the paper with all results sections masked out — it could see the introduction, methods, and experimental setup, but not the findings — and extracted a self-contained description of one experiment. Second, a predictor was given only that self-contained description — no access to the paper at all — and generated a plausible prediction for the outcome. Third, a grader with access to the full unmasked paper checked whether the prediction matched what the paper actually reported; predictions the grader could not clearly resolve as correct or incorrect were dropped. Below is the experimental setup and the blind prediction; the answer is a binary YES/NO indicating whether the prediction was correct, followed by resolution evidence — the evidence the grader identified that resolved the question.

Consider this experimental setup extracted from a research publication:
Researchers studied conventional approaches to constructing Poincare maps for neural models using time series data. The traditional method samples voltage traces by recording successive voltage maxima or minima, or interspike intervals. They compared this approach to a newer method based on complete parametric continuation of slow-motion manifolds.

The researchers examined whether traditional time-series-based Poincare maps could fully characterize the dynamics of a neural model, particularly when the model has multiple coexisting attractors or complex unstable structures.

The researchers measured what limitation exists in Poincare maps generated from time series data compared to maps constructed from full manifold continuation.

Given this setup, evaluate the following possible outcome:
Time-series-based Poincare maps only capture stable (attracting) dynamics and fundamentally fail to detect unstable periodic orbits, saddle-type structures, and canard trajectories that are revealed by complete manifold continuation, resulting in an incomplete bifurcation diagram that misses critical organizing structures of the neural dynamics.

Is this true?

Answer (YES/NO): YES